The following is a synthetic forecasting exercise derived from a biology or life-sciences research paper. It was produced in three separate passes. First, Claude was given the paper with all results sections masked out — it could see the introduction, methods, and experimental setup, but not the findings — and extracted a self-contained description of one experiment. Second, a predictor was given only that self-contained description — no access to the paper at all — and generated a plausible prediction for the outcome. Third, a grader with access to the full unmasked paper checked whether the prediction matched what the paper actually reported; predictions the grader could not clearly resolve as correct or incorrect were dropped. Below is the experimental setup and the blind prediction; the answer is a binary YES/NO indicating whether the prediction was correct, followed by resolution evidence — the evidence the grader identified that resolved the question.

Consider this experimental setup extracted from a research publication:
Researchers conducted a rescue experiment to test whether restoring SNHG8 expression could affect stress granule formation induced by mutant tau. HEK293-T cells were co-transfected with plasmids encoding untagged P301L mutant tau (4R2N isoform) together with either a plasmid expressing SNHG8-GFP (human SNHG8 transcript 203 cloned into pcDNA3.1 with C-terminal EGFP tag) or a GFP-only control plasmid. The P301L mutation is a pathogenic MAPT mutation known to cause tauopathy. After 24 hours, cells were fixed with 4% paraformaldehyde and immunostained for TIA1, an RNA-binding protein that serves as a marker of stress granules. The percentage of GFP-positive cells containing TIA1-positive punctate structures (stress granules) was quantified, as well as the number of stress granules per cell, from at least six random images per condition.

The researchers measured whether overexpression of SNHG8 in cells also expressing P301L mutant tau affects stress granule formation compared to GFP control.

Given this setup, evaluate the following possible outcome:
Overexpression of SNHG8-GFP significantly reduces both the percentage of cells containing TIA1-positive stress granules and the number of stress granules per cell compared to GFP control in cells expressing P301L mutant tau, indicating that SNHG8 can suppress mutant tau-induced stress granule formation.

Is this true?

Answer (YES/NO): YES